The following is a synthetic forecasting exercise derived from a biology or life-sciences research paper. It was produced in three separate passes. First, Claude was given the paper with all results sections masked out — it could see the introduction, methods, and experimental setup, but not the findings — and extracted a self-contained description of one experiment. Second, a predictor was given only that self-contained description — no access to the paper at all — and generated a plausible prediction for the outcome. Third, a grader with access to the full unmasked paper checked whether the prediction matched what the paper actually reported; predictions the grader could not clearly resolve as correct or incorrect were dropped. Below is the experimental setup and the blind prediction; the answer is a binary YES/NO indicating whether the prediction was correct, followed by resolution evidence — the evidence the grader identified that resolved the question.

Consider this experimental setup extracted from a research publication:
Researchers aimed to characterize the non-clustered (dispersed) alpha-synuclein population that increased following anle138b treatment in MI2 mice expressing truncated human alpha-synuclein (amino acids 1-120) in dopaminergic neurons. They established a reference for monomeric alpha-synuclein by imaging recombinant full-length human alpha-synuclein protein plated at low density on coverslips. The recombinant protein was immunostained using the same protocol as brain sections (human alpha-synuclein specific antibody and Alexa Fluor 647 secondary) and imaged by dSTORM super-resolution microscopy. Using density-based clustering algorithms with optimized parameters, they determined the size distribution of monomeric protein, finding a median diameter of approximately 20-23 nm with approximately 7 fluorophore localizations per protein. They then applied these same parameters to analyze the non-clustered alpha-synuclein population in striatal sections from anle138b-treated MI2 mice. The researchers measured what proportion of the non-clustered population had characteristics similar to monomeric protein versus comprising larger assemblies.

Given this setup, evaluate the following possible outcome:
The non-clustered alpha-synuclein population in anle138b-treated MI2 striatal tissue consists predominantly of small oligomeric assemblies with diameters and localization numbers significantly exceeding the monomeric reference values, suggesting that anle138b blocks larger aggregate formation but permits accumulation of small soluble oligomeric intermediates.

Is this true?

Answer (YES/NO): NO